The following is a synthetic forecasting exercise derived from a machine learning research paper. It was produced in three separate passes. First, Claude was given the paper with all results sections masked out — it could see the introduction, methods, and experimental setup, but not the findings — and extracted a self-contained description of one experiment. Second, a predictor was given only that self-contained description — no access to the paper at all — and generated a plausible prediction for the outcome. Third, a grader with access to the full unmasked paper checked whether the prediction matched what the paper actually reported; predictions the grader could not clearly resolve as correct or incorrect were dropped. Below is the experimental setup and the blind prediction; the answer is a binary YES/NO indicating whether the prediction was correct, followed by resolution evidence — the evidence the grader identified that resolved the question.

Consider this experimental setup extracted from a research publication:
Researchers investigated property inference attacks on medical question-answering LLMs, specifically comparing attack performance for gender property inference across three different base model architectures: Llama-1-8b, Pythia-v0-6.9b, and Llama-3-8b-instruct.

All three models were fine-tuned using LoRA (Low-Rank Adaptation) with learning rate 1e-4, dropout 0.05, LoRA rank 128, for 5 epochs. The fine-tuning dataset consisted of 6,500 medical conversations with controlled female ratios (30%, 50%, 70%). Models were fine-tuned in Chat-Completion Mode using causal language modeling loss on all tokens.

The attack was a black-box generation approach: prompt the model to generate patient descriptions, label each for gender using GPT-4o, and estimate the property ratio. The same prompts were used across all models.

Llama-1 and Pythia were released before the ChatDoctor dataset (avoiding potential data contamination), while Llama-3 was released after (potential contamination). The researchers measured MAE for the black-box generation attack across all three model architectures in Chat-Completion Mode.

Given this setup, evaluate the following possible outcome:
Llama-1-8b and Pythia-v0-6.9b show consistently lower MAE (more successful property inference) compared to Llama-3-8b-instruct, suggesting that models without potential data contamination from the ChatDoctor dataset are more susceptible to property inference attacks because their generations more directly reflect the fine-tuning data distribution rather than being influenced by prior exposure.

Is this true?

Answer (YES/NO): NO